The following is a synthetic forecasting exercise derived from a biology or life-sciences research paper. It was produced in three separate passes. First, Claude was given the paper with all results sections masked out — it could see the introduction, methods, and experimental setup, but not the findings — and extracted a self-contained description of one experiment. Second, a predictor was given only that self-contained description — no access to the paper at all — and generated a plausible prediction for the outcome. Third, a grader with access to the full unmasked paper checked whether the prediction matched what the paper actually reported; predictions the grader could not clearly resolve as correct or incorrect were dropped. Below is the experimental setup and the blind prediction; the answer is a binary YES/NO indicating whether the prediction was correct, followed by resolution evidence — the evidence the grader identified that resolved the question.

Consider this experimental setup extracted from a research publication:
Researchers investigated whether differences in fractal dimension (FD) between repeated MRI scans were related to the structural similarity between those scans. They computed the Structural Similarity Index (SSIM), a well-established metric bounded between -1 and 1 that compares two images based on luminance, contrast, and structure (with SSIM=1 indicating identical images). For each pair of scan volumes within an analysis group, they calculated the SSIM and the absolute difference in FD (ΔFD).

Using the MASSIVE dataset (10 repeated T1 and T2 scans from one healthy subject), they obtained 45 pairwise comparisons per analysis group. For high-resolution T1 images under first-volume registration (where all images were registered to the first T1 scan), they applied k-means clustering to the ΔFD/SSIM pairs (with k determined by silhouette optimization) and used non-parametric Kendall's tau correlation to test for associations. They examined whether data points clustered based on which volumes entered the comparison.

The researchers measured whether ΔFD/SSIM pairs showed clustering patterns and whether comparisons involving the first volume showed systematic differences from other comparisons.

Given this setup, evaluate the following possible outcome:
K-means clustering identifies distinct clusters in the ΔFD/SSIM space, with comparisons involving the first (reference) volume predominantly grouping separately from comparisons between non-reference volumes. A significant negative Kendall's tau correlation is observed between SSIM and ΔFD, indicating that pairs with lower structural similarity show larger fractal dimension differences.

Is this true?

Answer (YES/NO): YES